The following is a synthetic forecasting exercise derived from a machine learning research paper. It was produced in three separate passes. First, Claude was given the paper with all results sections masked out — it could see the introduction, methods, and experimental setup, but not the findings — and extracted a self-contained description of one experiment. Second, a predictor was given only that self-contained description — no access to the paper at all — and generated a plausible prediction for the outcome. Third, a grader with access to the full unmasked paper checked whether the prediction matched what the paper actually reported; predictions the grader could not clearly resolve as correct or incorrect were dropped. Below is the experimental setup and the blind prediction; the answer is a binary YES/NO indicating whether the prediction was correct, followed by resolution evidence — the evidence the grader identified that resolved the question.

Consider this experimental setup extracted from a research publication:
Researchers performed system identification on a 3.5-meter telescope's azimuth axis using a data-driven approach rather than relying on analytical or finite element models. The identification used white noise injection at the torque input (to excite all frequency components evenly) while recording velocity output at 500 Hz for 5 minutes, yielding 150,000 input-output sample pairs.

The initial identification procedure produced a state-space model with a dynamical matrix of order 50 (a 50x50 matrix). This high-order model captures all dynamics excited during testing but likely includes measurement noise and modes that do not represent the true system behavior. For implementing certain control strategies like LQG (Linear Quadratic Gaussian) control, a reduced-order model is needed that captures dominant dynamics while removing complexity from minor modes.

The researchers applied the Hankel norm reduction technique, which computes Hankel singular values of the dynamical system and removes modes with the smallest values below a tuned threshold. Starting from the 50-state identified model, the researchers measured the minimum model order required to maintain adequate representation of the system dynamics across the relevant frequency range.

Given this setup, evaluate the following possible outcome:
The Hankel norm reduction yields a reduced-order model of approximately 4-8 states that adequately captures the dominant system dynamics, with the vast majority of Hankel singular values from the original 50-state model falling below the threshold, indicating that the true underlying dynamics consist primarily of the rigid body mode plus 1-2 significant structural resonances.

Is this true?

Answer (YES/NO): NO